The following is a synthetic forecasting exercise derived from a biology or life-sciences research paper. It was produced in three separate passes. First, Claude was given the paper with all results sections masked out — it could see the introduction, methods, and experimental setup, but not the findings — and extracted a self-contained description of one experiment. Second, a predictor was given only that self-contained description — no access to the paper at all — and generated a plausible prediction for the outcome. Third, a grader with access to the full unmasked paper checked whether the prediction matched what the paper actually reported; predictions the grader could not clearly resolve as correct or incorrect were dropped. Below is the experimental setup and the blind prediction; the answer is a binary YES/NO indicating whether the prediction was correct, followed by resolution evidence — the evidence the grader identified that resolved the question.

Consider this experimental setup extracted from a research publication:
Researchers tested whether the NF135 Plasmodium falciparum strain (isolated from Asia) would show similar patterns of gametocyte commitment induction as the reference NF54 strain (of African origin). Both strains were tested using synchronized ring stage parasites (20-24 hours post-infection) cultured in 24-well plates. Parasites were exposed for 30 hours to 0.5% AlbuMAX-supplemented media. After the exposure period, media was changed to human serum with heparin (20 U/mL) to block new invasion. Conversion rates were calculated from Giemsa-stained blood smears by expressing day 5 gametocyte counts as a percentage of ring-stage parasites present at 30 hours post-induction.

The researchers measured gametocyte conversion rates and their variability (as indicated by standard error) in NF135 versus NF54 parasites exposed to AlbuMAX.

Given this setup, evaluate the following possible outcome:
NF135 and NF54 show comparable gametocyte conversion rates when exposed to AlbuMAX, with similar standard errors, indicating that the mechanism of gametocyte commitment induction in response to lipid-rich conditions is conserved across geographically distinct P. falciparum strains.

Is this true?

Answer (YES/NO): NO